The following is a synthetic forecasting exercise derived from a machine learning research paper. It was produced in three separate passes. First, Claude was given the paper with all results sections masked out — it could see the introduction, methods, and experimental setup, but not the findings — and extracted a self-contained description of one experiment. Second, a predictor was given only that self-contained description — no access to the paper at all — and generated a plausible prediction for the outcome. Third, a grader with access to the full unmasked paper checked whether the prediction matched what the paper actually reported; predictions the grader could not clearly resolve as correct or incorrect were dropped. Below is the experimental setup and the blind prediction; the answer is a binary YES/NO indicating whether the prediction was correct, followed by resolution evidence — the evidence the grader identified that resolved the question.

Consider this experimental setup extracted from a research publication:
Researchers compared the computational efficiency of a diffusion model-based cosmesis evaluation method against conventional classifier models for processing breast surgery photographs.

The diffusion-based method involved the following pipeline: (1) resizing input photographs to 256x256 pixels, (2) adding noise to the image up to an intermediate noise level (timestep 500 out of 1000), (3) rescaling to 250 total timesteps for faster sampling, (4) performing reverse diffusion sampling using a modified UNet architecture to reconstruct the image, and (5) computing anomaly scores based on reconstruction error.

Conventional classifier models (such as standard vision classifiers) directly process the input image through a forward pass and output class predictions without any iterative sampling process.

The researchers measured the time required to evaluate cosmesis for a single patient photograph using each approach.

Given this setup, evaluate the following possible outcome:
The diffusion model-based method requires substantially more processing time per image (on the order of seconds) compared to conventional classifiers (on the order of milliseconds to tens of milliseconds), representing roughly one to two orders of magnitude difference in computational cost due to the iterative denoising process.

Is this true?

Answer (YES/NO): NO